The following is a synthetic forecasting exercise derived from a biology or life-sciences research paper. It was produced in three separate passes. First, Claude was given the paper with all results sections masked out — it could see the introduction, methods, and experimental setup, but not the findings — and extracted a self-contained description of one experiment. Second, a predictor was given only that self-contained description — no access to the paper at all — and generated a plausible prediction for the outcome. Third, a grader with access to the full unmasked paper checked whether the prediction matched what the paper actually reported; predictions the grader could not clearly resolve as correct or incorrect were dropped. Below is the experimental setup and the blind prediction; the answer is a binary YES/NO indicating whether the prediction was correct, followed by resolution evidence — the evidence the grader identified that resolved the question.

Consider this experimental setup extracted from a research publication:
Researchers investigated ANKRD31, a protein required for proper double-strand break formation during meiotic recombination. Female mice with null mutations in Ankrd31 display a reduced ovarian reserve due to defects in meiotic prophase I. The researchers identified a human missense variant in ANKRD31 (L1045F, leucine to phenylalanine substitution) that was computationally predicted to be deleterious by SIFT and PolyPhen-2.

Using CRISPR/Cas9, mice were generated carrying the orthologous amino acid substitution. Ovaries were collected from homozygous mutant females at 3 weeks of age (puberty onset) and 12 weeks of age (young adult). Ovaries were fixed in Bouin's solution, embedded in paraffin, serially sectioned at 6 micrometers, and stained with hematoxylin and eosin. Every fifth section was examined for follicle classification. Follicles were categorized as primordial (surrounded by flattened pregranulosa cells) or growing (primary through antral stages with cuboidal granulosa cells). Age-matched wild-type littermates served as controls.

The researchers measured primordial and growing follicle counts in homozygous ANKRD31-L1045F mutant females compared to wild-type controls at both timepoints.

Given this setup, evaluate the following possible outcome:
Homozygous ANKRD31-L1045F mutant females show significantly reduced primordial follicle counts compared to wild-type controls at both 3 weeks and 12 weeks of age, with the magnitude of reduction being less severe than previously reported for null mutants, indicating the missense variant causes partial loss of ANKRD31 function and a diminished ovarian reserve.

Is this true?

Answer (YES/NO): NO